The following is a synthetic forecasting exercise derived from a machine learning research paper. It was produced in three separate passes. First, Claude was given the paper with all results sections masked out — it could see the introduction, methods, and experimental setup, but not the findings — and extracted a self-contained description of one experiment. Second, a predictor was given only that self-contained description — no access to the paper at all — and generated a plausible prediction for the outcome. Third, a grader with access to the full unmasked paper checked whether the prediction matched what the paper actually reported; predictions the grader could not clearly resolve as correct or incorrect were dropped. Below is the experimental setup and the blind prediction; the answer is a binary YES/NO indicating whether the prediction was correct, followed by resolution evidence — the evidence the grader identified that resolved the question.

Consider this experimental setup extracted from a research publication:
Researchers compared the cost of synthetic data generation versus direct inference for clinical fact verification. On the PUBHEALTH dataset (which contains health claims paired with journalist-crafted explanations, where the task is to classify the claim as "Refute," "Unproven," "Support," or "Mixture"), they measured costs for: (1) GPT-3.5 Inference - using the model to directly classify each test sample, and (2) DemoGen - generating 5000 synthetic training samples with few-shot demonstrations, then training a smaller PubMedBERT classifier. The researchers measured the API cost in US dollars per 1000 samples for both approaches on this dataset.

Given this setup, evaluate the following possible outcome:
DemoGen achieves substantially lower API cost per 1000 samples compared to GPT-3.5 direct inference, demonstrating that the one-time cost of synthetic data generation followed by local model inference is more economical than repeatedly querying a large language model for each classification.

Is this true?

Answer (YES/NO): YES